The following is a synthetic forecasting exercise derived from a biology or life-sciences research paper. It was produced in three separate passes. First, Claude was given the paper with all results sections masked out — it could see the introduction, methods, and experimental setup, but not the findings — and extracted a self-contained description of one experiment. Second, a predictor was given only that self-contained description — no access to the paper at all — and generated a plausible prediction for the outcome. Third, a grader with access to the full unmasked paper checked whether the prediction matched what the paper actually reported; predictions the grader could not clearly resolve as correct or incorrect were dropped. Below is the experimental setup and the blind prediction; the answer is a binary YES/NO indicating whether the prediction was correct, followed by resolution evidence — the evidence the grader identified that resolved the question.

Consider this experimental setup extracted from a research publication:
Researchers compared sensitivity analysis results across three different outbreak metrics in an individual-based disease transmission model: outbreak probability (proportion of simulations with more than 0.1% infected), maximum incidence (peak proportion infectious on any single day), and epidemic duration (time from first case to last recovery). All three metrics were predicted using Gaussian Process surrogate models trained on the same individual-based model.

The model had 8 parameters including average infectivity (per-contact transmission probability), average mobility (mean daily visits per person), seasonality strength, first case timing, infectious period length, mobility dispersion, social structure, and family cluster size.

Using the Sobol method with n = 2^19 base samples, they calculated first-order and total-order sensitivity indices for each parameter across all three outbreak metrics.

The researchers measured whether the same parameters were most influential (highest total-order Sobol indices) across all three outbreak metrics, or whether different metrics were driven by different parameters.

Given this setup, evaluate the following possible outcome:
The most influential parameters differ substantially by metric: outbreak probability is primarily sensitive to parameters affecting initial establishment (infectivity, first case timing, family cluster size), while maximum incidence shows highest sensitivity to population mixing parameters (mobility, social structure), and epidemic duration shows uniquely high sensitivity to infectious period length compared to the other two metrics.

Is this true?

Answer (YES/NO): NO